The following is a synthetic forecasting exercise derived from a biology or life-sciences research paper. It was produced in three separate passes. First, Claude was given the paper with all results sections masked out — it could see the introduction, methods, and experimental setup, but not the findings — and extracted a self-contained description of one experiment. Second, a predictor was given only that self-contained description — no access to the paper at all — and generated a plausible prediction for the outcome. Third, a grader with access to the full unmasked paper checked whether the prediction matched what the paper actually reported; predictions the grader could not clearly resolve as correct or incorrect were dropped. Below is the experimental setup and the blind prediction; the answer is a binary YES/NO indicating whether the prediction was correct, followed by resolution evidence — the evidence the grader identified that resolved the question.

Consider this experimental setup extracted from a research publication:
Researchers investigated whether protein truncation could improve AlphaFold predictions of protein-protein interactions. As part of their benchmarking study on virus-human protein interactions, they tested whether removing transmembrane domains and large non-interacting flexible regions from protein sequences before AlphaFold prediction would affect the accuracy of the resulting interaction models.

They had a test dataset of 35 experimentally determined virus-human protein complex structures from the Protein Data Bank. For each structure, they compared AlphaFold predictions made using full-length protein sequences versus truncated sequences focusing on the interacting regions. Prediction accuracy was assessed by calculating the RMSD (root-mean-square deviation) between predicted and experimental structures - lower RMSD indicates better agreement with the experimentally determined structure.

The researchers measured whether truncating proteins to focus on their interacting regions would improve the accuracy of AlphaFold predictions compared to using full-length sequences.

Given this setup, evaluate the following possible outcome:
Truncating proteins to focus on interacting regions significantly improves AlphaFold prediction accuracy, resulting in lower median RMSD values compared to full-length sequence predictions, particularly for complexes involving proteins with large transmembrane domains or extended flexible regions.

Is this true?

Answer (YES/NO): NO